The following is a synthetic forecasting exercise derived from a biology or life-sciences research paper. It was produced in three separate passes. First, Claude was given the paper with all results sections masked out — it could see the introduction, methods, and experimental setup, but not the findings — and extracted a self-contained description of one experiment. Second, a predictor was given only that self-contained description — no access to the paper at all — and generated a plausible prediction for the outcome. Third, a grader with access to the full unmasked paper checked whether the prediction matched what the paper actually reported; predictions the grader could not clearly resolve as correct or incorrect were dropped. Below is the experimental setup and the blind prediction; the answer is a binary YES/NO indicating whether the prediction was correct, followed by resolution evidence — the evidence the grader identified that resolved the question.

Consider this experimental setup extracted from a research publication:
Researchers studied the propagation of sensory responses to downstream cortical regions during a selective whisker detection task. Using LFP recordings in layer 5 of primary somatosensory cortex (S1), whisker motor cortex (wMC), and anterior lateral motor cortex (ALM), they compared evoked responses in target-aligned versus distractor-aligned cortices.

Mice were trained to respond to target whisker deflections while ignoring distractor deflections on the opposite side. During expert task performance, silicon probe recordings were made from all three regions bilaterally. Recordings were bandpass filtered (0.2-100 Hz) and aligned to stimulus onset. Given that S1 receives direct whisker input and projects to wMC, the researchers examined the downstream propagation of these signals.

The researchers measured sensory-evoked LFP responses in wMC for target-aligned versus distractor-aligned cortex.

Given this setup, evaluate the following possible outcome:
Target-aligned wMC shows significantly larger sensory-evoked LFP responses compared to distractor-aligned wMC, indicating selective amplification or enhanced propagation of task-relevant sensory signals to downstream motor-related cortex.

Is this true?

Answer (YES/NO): NO